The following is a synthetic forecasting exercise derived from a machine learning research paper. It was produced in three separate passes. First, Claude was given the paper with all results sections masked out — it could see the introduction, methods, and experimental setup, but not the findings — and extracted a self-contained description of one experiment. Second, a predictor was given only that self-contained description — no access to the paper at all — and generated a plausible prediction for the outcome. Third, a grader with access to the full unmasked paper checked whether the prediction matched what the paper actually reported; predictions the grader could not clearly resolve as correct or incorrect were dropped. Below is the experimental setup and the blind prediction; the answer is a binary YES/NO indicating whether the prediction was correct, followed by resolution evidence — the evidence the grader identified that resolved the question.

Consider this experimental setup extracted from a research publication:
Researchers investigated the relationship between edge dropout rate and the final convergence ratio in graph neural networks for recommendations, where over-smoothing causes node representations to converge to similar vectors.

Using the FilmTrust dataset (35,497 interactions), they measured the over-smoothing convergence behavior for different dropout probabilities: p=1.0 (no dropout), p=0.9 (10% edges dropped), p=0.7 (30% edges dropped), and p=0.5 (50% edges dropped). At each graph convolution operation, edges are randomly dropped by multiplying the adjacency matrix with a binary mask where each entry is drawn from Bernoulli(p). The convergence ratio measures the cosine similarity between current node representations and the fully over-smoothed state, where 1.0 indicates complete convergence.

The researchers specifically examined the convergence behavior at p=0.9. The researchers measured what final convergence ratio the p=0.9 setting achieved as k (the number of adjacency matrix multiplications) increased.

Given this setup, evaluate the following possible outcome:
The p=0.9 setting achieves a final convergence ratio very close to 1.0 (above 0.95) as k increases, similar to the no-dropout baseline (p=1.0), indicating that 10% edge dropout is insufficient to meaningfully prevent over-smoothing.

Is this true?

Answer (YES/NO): NO